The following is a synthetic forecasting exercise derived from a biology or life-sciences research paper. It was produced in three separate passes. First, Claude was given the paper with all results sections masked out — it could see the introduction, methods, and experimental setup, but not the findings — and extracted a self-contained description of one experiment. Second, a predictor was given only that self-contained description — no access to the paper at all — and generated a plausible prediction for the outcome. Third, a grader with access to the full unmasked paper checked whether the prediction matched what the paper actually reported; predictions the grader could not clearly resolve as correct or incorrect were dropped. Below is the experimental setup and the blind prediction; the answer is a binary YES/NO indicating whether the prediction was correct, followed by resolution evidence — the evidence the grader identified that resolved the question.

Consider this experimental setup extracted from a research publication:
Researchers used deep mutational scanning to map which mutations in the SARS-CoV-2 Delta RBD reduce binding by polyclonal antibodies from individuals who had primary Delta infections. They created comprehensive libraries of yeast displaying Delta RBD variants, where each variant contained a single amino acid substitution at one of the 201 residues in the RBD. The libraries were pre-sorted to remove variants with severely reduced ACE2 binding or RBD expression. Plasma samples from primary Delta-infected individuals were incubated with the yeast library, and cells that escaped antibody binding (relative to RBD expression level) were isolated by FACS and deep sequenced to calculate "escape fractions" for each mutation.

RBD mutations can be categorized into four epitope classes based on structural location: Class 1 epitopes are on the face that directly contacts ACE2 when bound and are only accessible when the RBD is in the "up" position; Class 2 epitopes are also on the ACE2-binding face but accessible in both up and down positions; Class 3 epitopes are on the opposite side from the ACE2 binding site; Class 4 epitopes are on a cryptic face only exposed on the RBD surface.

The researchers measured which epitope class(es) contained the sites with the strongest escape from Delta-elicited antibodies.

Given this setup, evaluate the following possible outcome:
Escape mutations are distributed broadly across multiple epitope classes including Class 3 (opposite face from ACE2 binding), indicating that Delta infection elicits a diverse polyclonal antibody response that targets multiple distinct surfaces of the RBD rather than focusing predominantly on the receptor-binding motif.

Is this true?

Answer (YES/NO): NO